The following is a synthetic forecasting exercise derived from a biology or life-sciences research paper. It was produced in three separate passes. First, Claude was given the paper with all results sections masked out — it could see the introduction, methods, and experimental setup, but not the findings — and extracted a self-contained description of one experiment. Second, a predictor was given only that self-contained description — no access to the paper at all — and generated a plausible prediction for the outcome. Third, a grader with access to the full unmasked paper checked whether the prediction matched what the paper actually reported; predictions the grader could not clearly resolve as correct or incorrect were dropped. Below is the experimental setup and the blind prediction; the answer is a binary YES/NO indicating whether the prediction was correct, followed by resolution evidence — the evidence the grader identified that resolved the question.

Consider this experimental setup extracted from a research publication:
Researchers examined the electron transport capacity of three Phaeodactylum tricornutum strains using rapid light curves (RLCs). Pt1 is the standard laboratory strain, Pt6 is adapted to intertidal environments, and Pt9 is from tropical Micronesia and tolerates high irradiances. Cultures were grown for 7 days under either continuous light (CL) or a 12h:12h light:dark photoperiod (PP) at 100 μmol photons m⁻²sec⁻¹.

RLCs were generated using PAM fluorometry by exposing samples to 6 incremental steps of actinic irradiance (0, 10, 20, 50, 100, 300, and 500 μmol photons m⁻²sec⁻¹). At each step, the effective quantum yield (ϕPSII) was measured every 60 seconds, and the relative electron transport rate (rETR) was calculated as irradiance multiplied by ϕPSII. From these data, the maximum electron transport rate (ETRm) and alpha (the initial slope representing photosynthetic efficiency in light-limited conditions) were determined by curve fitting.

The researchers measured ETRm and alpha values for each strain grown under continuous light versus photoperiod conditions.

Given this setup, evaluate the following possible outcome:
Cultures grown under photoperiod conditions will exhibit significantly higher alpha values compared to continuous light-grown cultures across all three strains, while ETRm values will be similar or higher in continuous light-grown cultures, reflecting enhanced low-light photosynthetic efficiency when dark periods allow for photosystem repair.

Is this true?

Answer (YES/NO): NO